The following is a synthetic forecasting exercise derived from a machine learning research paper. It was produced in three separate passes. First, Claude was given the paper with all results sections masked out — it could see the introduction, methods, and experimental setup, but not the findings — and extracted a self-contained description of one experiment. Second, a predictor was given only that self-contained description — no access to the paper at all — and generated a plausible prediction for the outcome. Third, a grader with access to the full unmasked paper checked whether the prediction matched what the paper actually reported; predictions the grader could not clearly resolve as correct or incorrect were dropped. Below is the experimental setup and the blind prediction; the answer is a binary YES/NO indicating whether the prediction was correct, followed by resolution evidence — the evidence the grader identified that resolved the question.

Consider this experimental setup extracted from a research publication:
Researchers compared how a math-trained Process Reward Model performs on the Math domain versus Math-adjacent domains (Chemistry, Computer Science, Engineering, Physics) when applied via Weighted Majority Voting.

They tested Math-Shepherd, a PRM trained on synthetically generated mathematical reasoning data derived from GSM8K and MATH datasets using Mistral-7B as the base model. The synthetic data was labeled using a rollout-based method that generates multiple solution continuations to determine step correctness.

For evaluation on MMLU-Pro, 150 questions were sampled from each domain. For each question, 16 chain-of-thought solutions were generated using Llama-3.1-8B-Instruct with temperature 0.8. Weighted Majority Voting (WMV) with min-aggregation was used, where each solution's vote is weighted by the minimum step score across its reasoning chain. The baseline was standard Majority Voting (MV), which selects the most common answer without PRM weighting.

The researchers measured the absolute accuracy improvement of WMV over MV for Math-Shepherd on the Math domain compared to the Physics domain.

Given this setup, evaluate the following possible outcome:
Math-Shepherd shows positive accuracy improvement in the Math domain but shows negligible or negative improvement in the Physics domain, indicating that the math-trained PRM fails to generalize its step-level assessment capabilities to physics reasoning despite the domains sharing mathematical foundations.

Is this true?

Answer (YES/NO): NO